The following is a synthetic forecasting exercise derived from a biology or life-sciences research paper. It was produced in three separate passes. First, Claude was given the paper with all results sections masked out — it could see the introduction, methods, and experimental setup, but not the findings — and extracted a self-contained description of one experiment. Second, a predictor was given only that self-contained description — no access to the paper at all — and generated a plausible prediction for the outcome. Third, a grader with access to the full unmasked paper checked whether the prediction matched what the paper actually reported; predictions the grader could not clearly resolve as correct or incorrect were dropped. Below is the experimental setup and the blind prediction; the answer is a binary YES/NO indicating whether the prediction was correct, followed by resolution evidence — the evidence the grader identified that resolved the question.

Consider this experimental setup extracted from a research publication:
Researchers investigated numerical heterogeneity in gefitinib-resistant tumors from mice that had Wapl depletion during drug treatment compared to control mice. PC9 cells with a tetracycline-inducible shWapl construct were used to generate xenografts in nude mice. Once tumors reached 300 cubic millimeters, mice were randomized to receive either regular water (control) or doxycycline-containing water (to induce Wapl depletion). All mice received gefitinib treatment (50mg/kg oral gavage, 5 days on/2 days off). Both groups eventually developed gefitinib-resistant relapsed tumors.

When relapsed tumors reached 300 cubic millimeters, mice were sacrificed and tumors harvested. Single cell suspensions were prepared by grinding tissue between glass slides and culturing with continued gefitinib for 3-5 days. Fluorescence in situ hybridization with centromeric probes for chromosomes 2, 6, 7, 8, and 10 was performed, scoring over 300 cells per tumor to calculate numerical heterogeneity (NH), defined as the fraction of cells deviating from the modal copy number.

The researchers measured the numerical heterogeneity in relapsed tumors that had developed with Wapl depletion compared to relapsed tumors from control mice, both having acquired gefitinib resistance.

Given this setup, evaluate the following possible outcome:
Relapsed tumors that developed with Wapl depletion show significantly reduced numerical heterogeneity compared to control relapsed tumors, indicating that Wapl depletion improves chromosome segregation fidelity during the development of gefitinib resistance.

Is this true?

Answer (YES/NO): NO